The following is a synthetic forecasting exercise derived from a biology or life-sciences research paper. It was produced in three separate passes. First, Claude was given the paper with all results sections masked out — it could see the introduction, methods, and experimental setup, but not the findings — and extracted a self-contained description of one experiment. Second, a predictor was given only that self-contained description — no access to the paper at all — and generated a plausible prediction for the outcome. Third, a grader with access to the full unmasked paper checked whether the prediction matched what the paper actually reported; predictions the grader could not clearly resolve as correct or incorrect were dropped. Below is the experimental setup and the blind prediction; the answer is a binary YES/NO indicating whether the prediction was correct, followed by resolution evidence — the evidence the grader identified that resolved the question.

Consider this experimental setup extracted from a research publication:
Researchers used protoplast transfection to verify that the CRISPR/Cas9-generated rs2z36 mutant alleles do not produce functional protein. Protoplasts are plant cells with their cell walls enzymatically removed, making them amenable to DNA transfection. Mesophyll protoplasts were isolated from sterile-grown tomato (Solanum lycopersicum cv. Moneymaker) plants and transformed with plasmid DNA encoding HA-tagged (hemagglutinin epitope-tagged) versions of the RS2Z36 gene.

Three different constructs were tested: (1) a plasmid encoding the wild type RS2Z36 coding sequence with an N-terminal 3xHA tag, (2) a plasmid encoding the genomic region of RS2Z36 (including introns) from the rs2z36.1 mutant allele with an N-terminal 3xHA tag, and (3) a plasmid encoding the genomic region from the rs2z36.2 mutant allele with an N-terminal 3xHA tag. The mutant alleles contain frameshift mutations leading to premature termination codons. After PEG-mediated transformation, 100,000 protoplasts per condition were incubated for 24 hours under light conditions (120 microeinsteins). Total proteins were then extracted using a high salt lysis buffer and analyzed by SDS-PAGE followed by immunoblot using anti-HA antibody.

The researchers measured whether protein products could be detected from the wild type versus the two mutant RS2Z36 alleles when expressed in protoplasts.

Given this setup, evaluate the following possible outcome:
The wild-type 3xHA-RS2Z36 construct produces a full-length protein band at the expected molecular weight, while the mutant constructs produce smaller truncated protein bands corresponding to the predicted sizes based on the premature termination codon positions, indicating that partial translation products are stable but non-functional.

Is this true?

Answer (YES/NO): NO